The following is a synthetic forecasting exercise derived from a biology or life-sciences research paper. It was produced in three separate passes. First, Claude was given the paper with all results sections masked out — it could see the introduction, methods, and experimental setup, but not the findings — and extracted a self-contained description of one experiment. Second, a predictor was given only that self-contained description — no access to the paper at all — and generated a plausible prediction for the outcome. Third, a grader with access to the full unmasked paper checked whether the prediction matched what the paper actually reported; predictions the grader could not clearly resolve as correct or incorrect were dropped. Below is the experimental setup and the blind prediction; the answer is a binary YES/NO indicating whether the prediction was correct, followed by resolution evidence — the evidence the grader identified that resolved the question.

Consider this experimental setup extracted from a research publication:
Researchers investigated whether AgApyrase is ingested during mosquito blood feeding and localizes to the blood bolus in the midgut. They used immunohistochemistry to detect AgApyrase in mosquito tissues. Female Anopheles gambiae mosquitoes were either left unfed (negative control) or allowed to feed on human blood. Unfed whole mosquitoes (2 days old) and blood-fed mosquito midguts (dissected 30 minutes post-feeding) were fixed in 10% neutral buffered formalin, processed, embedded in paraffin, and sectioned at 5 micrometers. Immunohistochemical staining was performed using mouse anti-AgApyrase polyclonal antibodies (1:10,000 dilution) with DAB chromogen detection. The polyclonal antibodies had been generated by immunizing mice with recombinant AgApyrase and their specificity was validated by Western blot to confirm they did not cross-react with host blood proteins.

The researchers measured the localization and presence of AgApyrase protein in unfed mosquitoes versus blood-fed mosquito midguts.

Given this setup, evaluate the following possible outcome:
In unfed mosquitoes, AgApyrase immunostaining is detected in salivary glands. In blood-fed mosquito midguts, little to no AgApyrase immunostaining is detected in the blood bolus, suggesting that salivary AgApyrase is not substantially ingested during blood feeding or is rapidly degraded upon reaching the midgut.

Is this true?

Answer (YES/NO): NO